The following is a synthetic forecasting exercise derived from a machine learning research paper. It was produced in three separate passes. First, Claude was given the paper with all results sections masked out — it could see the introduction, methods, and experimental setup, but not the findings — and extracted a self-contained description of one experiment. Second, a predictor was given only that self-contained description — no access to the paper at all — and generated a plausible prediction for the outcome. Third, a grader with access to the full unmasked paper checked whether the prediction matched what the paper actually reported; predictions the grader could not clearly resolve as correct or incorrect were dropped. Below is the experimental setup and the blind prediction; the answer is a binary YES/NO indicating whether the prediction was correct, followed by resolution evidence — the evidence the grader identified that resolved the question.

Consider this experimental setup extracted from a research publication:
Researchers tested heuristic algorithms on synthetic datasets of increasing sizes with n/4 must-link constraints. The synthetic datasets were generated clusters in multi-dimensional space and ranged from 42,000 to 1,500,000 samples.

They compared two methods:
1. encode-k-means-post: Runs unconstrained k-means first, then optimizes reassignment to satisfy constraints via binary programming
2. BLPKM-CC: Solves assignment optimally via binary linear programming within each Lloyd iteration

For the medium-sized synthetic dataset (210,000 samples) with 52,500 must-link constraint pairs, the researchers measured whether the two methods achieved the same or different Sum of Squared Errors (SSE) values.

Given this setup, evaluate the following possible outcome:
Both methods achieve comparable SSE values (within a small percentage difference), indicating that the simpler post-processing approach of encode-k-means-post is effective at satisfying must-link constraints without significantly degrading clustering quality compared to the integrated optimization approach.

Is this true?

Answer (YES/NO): YES